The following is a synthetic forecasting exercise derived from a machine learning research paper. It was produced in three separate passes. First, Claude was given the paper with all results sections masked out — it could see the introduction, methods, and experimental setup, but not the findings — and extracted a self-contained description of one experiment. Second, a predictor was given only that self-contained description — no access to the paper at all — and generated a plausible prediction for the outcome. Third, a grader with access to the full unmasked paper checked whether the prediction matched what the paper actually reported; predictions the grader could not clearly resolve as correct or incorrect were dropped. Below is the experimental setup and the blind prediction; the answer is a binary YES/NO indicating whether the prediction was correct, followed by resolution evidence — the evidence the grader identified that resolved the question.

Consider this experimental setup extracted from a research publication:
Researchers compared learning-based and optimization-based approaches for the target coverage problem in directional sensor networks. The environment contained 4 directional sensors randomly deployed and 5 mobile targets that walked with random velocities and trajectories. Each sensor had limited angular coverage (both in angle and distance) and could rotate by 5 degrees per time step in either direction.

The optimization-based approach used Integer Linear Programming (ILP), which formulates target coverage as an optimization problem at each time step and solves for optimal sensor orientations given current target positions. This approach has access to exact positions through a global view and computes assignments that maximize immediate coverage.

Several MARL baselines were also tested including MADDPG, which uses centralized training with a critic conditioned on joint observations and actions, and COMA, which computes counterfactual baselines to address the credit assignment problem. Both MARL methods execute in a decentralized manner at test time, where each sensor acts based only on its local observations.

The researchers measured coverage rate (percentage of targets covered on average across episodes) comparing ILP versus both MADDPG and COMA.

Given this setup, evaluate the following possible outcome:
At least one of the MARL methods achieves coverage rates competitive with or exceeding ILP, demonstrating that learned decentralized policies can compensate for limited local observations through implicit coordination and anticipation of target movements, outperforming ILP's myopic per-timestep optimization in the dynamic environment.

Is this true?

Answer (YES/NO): NO